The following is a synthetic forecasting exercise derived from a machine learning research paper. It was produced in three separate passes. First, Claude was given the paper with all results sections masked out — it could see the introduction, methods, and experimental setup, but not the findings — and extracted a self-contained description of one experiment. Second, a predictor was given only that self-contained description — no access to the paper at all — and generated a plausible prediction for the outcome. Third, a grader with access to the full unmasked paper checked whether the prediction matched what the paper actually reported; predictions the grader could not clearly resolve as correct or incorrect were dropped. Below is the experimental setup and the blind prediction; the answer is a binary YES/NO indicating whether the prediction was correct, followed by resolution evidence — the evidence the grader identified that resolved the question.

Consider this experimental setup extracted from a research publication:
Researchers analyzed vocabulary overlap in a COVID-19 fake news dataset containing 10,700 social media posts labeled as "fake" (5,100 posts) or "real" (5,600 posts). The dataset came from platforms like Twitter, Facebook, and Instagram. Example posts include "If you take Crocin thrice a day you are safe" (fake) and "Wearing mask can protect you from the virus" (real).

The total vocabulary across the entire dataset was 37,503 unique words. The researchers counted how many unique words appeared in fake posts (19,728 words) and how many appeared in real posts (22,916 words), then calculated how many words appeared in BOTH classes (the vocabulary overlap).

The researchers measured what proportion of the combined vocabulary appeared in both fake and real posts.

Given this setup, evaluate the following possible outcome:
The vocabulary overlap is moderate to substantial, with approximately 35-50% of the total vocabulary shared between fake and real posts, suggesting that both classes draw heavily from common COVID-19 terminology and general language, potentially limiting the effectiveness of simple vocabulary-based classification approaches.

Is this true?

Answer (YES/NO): NO